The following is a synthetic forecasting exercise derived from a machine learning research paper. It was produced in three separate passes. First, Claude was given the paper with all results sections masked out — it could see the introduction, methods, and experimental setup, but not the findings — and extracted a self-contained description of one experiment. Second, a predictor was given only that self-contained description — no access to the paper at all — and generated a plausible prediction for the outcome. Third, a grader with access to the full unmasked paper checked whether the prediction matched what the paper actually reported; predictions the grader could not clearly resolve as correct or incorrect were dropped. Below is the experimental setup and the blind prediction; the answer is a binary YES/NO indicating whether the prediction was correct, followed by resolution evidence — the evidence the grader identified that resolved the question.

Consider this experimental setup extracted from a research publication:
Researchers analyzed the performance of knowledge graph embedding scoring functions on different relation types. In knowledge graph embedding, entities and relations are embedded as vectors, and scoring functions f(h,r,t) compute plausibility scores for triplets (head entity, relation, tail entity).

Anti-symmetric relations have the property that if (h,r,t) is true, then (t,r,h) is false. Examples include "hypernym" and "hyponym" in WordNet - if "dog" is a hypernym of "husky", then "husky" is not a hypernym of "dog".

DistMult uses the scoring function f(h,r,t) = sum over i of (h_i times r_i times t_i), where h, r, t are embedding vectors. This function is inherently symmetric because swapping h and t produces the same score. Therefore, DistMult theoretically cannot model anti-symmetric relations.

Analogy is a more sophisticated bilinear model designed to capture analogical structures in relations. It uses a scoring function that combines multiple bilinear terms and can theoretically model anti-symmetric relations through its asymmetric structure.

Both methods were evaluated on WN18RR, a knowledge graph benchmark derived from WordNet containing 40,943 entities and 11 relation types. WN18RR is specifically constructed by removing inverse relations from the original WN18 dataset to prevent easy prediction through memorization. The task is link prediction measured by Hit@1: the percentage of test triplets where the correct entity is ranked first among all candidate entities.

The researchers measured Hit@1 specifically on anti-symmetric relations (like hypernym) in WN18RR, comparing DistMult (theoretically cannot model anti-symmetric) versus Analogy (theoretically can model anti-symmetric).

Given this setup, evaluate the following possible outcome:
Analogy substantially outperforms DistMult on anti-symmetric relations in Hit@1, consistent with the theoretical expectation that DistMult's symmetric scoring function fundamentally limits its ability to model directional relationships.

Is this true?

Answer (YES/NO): NO